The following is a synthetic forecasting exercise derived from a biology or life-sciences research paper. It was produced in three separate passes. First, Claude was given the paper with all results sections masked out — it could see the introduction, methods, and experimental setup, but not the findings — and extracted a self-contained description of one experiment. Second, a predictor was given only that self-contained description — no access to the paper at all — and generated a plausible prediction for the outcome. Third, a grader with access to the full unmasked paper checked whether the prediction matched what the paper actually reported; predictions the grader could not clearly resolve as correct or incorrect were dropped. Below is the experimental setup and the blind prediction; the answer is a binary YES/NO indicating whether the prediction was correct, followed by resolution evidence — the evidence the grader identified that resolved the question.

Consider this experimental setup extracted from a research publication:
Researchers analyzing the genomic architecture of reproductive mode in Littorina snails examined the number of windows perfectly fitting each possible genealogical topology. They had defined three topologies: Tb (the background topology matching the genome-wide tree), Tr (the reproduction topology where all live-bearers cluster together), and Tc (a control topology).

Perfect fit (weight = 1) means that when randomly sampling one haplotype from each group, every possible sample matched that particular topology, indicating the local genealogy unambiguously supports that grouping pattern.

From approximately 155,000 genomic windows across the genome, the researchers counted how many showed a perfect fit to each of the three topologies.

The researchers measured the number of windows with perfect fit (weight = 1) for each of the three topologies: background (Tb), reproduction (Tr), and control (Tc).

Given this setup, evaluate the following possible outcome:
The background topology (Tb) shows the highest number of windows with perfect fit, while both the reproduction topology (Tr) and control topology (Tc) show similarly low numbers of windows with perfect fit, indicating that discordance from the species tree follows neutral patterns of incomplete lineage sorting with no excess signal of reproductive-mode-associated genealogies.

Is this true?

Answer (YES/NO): NO